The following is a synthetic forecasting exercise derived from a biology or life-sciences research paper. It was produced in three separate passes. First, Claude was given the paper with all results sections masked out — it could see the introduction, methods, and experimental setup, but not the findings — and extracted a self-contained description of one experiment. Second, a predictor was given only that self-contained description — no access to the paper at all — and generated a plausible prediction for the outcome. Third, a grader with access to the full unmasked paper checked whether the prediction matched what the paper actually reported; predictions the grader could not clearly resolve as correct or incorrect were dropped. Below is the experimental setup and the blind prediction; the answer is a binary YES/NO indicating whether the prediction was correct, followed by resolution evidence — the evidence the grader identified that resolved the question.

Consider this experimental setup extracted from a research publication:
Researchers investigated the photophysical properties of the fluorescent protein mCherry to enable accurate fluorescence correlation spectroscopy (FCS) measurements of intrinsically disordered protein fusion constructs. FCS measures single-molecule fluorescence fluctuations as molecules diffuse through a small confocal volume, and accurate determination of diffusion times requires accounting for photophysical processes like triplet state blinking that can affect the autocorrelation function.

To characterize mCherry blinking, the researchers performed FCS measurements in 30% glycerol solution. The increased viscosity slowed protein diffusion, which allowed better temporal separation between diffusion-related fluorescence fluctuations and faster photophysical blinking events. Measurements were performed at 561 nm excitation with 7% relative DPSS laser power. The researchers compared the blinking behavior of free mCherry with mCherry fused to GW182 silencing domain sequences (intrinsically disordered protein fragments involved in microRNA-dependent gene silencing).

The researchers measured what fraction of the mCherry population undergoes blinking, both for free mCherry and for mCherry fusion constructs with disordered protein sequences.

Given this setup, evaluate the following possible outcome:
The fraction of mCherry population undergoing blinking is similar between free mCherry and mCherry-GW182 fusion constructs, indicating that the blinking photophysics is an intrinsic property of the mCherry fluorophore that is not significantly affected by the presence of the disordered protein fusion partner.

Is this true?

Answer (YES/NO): YES